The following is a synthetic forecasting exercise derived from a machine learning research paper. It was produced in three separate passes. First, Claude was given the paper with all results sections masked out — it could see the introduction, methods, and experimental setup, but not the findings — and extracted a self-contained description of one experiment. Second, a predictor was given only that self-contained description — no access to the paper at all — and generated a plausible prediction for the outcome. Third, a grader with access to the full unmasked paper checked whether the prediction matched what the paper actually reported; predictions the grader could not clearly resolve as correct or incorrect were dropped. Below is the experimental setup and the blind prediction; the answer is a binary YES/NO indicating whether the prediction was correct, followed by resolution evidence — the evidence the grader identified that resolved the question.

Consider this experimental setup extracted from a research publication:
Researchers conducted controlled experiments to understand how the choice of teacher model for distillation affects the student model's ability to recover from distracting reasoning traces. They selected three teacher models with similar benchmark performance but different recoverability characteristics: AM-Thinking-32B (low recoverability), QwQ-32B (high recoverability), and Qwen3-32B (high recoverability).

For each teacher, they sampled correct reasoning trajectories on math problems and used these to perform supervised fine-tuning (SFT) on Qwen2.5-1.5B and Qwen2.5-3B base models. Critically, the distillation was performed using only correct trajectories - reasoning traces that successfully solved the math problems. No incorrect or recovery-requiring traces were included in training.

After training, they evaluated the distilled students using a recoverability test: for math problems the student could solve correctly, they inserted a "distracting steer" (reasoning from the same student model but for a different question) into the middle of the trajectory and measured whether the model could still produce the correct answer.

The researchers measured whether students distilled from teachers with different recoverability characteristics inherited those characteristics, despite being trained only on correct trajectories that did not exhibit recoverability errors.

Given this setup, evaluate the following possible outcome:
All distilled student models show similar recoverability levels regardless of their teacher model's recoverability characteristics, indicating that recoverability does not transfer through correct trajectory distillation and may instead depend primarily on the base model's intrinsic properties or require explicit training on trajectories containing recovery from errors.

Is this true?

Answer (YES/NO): NO